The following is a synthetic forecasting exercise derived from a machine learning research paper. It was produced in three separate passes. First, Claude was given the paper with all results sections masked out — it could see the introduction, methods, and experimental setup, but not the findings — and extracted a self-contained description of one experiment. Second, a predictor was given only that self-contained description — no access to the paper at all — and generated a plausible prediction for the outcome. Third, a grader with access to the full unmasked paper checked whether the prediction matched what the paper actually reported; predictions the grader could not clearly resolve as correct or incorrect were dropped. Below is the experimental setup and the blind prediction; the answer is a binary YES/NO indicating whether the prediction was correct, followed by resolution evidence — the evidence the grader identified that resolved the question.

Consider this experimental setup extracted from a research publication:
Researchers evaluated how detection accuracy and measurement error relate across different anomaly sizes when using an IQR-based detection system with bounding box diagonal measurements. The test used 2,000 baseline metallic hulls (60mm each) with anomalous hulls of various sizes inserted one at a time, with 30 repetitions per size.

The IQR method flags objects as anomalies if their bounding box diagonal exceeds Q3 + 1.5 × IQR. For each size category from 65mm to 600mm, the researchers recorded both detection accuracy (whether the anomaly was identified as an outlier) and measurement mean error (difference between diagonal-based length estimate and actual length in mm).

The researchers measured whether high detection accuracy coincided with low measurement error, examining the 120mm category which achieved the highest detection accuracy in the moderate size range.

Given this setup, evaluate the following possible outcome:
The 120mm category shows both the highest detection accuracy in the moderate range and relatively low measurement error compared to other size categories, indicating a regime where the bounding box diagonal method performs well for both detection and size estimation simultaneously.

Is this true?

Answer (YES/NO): YES